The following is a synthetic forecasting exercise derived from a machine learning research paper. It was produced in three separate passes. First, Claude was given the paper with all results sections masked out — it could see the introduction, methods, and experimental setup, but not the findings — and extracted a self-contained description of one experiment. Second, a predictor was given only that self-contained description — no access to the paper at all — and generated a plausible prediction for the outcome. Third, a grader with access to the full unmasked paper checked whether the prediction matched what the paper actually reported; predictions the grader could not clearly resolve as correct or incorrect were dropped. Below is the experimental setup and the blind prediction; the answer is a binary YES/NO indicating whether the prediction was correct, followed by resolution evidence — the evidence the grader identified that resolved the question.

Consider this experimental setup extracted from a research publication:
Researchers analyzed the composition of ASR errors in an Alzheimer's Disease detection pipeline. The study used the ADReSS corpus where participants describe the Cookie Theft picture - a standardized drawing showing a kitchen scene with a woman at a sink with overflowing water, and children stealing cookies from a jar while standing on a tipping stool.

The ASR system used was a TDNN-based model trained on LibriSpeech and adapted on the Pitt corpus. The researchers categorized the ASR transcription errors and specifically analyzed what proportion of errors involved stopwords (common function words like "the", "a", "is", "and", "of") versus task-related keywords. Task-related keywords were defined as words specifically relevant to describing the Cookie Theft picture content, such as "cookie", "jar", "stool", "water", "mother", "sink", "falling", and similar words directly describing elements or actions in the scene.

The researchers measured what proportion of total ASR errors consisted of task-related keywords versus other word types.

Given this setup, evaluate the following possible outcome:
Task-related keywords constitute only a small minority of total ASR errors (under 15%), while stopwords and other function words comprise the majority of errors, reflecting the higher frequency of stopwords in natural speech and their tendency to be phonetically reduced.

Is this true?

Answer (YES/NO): YES